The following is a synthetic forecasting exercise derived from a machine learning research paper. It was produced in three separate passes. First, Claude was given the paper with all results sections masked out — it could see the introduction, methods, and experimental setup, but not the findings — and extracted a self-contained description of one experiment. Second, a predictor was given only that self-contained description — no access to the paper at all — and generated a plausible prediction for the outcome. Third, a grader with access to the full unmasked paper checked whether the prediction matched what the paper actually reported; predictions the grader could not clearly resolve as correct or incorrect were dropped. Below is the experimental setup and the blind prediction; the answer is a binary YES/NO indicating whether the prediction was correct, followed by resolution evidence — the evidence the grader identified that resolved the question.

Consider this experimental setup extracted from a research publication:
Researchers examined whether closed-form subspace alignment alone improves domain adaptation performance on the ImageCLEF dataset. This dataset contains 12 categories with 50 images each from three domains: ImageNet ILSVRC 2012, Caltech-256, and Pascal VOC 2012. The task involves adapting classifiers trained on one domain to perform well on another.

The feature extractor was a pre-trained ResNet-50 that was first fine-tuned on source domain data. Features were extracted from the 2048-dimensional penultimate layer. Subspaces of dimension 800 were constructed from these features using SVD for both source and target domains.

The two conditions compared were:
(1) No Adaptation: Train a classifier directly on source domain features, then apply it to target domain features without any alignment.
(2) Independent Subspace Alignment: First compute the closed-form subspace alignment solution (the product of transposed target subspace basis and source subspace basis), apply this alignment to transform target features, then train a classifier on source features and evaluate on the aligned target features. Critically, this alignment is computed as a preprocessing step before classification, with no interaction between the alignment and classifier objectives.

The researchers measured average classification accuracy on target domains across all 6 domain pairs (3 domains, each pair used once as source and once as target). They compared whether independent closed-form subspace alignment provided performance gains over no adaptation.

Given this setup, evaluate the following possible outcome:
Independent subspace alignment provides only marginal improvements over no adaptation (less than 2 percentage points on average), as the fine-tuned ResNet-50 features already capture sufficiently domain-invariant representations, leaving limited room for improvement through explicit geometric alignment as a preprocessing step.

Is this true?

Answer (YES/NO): NO